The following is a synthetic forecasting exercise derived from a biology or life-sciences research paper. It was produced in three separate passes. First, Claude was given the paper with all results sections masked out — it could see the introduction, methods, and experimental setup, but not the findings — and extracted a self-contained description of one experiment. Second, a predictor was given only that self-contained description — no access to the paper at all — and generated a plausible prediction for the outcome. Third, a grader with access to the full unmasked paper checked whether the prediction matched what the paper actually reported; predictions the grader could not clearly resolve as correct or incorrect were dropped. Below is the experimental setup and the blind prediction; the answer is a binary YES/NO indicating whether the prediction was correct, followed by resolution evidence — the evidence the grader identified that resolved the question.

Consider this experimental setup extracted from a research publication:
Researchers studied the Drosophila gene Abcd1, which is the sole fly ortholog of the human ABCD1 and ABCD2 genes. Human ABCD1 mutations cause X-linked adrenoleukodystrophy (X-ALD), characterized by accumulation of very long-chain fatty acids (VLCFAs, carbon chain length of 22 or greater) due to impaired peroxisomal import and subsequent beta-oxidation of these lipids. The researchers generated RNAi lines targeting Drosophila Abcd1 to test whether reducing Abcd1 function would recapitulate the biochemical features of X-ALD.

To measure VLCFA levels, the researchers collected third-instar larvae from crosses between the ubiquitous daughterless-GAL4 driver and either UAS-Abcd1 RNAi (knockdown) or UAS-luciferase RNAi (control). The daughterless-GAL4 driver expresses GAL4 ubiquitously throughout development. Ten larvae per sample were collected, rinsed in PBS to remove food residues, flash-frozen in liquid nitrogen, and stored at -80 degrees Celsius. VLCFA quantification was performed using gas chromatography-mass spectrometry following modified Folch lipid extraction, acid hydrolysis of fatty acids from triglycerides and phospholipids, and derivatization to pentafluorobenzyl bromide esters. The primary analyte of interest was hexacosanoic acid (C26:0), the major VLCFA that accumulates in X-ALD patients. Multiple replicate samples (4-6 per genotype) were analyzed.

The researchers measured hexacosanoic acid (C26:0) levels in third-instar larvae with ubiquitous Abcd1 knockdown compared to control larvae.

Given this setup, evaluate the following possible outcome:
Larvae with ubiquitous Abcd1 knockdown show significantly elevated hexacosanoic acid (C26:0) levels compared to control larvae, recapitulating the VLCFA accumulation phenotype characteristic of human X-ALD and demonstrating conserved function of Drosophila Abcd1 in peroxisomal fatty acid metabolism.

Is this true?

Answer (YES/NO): YES